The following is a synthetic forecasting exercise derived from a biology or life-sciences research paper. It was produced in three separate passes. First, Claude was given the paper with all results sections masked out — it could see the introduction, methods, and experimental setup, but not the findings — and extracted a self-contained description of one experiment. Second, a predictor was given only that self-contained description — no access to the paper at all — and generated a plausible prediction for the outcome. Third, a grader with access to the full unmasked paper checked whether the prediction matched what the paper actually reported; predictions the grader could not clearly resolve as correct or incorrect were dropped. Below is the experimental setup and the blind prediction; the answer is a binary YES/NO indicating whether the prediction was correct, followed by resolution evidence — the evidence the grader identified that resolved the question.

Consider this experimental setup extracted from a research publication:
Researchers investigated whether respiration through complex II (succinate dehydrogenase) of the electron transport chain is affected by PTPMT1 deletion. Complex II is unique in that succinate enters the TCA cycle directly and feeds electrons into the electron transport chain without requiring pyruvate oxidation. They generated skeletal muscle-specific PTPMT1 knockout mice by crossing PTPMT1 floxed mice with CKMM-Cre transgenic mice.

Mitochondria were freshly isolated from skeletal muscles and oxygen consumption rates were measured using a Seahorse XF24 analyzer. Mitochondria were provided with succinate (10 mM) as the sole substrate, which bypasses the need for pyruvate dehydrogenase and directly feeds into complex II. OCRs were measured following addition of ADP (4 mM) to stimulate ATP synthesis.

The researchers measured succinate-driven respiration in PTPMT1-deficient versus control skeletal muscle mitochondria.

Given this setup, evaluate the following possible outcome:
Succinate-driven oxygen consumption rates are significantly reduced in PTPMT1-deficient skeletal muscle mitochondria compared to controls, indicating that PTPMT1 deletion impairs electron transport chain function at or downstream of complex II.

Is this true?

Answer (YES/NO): NO